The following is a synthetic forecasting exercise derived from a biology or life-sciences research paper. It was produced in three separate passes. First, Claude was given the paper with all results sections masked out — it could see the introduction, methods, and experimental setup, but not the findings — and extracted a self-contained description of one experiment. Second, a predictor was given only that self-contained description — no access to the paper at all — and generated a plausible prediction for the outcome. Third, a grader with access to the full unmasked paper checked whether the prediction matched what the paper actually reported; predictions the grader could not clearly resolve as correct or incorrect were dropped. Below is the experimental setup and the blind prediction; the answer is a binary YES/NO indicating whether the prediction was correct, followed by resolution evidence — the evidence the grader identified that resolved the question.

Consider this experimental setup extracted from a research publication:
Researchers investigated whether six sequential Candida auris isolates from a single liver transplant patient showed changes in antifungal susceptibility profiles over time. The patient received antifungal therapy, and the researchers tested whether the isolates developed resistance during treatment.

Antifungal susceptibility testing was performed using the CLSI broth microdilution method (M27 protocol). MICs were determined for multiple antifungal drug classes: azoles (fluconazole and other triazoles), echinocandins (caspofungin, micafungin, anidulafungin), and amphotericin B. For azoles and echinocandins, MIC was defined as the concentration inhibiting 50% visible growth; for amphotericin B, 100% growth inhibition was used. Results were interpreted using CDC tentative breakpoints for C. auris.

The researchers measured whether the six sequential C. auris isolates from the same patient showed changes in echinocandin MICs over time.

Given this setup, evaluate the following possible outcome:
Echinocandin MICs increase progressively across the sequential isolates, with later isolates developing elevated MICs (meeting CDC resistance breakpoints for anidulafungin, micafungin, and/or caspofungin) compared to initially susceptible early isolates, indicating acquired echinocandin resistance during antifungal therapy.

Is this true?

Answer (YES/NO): NO